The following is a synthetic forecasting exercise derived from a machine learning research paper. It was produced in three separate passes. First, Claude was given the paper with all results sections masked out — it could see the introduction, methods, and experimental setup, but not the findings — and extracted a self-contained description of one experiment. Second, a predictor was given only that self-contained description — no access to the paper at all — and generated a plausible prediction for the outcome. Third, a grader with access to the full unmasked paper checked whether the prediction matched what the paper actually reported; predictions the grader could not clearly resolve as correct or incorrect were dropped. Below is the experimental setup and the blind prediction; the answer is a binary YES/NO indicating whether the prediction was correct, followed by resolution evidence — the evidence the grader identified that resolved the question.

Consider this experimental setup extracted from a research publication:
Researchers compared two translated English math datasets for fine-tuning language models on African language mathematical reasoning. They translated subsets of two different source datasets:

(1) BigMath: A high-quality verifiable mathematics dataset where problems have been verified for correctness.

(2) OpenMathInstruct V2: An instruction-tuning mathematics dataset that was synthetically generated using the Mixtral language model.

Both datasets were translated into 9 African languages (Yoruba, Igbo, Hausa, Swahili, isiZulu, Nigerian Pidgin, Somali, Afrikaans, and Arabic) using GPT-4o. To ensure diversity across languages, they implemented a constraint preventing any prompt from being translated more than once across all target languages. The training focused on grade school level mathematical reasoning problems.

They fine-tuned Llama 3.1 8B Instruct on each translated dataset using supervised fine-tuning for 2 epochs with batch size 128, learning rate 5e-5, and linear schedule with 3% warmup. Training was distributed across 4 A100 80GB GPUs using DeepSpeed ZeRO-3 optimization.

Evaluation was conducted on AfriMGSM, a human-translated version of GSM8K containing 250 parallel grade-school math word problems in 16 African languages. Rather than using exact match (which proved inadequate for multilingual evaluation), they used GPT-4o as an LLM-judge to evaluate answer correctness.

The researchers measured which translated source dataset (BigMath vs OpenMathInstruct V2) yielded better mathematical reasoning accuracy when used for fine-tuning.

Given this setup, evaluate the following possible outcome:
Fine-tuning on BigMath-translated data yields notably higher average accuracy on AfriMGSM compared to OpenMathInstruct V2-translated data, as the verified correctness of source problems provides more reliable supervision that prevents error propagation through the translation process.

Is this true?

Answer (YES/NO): NO